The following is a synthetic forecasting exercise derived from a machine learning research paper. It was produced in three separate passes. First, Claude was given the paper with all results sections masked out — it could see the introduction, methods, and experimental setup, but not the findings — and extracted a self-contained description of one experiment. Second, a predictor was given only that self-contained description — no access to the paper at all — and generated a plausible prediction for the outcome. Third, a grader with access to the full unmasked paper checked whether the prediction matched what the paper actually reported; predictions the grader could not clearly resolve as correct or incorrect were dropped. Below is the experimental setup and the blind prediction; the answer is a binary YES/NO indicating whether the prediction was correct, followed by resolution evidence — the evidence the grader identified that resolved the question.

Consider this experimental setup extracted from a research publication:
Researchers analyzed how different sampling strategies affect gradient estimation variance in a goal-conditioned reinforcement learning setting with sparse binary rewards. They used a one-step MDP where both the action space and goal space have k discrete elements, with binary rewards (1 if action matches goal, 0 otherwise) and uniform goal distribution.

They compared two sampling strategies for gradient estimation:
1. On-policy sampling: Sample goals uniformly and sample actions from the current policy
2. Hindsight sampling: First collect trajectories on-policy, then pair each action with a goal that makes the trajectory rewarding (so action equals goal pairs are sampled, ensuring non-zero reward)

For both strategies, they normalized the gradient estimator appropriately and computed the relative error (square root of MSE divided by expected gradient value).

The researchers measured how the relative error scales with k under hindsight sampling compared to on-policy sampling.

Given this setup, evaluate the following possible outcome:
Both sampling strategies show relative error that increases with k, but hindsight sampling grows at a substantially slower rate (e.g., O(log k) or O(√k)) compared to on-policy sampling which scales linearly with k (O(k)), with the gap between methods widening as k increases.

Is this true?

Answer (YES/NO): YES